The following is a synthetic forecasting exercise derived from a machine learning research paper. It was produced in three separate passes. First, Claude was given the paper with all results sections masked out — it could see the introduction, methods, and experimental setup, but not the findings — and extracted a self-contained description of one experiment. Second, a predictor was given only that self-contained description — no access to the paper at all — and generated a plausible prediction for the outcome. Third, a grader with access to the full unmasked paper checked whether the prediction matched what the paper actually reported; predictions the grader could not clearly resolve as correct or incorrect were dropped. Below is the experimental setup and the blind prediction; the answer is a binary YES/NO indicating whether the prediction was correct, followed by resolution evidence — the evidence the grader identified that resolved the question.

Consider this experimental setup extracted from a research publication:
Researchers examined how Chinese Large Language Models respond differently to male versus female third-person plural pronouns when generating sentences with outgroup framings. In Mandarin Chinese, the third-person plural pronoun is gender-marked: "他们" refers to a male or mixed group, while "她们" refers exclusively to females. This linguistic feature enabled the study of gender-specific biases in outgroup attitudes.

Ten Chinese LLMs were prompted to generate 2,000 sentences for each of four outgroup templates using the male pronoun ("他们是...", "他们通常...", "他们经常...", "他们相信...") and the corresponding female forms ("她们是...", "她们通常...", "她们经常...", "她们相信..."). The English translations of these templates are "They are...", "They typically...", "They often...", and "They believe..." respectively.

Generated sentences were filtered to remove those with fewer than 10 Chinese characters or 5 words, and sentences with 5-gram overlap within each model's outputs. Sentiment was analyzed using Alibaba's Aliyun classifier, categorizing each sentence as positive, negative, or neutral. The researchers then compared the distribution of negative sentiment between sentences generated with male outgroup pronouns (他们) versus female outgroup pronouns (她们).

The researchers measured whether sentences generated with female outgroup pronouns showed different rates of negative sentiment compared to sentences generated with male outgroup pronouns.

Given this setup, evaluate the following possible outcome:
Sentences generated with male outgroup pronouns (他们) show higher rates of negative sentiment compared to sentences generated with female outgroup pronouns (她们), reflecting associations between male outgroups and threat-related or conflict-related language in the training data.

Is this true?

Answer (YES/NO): NO